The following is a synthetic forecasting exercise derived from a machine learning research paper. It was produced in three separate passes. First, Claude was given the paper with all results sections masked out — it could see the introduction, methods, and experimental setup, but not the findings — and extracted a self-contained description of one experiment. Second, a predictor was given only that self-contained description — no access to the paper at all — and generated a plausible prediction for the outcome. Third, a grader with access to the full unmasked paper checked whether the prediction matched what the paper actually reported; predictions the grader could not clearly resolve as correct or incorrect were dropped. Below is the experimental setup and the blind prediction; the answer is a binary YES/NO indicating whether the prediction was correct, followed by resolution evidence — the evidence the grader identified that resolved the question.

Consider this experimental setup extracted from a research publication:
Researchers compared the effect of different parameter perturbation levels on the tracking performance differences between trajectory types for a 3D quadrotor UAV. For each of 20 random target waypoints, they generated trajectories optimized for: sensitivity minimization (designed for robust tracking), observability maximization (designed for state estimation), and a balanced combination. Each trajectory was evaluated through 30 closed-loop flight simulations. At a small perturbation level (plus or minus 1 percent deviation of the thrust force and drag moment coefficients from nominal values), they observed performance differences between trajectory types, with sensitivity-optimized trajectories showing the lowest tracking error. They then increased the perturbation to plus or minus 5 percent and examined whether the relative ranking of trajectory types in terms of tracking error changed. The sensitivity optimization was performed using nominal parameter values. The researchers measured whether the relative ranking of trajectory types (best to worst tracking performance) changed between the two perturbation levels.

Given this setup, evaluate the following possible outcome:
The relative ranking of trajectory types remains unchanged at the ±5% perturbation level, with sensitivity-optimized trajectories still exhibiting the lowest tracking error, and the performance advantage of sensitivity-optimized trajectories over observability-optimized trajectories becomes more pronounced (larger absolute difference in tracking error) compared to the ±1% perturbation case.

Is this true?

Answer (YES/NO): NO